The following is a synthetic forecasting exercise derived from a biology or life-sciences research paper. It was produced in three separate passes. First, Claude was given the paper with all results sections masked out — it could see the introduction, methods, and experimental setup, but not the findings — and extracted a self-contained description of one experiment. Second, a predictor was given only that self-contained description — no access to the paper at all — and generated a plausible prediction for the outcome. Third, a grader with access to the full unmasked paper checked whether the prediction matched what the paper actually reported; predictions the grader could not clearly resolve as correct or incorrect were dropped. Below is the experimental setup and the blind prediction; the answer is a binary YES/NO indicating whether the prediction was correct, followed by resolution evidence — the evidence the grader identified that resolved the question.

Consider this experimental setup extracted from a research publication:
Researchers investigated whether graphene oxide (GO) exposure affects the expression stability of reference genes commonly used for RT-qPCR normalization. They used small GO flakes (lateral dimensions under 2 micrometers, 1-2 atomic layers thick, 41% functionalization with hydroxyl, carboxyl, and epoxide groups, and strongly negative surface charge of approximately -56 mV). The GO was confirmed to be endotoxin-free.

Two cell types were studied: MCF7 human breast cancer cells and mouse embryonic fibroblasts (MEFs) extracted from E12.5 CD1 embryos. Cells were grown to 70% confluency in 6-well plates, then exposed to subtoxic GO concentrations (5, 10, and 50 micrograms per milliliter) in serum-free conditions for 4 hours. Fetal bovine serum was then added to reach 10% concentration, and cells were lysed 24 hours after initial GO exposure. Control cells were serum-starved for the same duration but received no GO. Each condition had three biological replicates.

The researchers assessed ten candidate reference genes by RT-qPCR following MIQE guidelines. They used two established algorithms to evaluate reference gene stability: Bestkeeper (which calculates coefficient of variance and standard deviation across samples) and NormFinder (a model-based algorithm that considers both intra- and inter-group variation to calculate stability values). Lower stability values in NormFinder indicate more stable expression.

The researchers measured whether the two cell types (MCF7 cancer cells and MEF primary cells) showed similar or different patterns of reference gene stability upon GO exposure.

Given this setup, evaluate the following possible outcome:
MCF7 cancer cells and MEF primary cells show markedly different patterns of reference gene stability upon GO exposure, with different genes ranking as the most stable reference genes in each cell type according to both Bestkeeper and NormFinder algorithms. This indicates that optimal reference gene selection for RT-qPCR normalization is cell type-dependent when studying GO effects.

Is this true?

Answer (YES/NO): YES